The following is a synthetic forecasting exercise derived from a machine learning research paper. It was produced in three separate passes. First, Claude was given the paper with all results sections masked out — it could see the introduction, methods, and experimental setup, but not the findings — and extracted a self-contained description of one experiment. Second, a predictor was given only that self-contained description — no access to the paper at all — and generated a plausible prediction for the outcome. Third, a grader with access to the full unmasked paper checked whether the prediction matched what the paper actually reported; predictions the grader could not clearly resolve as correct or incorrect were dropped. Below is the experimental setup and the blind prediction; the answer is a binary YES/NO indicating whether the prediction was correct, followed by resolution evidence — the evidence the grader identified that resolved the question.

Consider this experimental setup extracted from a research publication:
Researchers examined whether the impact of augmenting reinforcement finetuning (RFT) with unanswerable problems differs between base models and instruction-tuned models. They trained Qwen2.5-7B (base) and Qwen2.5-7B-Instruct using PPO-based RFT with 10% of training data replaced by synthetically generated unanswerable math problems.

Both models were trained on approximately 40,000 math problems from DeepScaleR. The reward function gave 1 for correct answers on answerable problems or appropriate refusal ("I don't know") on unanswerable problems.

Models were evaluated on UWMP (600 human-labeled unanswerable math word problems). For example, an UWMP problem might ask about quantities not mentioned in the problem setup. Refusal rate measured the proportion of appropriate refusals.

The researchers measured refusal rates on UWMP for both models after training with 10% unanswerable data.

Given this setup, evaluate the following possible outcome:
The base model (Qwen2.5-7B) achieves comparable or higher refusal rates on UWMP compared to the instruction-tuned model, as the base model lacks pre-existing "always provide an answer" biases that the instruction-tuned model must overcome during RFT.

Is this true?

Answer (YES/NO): NO